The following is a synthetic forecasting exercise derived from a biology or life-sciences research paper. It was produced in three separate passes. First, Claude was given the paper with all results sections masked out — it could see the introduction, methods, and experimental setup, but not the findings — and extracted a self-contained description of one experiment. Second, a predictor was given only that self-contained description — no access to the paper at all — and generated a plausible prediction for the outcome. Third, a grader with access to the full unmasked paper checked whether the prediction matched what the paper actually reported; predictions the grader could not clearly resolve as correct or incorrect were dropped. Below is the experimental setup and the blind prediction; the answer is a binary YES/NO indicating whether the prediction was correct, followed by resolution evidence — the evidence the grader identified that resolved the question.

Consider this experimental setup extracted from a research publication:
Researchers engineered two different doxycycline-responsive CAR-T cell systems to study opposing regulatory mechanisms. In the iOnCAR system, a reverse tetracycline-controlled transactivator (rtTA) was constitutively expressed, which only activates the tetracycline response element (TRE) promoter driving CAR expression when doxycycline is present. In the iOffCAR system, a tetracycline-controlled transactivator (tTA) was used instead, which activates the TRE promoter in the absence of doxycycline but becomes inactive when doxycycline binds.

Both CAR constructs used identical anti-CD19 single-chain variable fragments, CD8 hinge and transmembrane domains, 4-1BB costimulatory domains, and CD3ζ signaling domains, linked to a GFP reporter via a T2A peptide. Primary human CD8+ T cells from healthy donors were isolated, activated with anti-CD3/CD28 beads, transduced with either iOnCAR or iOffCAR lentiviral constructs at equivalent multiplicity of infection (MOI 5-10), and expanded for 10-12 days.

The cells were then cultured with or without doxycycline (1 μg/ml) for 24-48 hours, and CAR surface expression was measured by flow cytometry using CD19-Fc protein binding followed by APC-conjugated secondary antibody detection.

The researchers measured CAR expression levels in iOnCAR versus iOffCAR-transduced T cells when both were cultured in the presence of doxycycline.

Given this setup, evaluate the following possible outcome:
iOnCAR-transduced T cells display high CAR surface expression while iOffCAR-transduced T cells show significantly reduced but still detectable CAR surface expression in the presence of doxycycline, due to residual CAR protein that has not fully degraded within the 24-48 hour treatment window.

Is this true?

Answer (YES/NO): YES